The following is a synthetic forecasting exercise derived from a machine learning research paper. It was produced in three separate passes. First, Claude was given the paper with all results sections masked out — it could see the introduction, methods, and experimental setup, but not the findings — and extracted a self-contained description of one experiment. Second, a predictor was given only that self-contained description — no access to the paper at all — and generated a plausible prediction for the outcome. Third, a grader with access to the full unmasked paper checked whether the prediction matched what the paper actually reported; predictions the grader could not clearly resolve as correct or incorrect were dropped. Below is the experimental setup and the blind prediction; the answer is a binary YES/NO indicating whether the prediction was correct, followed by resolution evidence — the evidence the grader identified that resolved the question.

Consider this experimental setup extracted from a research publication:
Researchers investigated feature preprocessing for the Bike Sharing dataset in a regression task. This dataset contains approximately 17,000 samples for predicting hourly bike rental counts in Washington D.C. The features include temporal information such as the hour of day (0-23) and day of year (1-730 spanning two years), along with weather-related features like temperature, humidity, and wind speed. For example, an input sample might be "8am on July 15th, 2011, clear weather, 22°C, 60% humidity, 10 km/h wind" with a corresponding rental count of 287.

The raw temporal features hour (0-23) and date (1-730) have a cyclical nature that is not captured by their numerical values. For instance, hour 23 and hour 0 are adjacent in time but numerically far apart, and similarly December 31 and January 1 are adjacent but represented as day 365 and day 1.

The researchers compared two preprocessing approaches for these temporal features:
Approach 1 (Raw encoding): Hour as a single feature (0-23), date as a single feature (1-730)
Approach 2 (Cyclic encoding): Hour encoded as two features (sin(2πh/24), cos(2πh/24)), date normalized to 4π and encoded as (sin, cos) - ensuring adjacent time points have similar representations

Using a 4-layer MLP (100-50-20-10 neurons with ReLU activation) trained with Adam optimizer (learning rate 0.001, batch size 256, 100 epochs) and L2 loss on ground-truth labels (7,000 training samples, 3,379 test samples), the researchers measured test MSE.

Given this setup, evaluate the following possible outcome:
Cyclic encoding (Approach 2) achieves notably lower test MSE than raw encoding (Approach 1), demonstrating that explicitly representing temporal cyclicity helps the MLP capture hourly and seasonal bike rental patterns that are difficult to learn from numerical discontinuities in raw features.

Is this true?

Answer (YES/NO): YES